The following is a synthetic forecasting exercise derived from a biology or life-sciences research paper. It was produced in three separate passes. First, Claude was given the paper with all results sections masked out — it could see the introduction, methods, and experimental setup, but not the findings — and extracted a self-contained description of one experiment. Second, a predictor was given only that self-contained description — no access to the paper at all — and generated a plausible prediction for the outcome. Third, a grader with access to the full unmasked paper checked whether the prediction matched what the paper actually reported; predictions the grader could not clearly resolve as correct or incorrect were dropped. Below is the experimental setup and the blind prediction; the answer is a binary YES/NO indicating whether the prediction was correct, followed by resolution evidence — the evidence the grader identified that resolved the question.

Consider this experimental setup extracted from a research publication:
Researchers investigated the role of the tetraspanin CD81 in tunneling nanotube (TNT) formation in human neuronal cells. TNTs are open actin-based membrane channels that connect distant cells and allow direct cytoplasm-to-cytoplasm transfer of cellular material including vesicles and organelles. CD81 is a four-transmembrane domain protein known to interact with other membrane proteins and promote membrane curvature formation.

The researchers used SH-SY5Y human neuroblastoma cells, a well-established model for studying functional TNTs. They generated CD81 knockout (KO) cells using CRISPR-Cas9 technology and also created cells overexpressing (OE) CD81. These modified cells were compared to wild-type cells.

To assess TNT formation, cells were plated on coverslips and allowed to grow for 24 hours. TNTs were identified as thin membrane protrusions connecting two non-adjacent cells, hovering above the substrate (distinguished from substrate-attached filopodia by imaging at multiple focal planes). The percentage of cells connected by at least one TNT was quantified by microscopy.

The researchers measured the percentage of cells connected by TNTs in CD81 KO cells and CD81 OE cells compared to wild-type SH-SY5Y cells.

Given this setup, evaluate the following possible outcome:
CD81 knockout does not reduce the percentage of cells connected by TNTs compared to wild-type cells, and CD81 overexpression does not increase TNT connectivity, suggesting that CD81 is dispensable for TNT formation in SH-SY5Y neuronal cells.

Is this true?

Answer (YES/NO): YES